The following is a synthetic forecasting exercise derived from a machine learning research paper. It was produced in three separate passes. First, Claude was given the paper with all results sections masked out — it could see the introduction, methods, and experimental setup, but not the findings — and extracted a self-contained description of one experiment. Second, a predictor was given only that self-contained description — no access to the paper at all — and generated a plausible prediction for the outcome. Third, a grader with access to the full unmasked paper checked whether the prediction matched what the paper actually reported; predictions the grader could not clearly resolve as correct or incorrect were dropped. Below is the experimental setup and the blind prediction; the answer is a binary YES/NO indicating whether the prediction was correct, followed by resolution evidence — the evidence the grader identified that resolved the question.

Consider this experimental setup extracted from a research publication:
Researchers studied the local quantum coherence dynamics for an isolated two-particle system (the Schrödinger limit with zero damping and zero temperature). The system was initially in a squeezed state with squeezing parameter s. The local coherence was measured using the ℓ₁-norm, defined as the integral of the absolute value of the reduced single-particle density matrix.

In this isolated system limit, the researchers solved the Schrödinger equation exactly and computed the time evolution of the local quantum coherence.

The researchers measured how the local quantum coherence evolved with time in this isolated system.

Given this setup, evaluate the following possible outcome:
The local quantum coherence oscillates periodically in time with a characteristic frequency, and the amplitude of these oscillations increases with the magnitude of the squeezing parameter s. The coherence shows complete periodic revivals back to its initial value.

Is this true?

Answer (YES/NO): NO